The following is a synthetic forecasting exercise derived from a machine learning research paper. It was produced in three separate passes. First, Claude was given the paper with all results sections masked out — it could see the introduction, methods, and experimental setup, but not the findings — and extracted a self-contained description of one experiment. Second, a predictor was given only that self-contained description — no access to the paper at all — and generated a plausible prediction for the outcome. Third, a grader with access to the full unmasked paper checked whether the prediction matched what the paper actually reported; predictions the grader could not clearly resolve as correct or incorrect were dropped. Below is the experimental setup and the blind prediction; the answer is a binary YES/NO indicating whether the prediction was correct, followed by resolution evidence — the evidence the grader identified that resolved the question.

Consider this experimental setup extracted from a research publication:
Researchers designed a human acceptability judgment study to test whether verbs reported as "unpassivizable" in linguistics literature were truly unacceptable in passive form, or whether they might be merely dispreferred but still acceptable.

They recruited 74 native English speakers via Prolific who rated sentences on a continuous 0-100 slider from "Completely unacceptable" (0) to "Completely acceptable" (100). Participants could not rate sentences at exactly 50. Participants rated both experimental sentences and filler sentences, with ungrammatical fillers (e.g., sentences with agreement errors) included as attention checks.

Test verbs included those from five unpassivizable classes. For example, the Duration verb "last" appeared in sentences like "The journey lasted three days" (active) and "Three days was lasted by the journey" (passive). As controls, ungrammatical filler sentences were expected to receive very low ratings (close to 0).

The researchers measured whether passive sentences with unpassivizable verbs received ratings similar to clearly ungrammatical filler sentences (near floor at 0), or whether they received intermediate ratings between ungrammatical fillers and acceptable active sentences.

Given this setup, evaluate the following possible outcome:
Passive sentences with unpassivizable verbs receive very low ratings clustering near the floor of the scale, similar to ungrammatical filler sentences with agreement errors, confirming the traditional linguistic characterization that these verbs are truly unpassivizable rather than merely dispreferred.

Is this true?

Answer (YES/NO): NO